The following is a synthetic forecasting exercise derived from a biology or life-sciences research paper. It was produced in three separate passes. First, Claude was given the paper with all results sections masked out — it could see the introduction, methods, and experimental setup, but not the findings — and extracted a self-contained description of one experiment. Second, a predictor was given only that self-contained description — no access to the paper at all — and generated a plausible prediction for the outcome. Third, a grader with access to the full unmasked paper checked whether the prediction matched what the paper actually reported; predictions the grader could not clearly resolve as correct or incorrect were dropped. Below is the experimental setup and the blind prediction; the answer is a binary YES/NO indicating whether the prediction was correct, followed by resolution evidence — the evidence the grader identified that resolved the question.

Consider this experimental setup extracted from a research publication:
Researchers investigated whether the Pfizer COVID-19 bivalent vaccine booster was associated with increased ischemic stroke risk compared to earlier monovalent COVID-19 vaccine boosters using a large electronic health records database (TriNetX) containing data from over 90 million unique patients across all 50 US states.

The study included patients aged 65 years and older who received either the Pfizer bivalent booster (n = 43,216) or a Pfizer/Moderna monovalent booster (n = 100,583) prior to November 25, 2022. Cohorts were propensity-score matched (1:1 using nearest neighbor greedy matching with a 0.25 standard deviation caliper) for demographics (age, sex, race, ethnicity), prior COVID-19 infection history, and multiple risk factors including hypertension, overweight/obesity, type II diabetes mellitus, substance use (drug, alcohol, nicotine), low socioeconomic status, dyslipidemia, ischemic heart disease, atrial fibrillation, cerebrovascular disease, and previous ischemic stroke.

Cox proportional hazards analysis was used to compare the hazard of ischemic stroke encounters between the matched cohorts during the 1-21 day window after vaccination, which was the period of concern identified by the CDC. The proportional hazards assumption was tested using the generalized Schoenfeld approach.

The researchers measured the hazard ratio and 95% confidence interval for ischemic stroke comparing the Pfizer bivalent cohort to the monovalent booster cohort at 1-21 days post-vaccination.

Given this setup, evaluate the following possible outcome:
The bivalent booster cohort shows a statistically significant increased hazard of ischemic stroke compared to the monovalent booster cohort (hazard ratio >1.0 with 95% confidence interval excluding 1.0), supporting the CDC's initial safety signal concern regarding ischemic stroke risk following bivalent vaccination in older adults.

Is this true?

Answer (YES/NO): NO